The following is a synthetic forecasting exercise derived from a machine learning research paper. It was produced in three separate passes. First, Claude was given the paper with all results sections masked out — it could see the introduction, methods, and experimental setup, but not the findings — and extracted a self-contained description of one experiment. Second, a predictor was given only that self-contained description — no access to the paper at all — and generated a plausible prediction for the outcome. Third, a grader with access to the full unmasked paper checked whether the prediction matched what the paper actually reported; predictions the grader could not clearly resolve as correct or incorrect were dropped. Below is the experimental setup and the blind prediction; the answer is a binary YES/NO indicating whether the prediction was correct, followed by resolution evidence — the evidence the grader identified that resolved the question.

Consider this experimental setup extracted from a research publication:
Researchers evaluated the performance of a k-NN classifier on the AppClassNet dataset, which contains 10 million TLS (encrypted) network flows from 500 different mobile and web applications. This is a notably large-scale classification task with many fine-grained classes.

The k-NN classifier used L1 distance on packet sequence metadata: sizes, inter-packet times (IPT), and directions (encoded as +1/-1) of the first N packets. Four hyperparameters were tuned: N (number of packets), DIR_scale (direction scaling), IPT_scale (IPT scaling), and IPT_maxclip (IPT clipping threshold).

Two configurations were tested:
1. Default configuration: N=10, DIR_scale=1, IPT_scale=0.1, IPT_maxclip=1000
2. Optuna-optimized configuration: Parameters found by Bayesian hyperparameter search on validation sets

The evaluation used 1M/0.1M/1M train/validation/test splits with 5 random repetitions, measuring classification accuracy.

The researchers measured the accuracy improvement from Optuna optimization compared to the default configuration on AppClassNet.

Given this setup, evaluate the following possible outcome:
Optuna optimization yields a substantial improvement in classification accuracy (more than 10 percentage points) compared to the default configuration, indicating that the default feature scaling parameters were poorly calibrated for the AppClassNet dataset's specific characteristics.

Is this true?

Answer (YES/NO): NO